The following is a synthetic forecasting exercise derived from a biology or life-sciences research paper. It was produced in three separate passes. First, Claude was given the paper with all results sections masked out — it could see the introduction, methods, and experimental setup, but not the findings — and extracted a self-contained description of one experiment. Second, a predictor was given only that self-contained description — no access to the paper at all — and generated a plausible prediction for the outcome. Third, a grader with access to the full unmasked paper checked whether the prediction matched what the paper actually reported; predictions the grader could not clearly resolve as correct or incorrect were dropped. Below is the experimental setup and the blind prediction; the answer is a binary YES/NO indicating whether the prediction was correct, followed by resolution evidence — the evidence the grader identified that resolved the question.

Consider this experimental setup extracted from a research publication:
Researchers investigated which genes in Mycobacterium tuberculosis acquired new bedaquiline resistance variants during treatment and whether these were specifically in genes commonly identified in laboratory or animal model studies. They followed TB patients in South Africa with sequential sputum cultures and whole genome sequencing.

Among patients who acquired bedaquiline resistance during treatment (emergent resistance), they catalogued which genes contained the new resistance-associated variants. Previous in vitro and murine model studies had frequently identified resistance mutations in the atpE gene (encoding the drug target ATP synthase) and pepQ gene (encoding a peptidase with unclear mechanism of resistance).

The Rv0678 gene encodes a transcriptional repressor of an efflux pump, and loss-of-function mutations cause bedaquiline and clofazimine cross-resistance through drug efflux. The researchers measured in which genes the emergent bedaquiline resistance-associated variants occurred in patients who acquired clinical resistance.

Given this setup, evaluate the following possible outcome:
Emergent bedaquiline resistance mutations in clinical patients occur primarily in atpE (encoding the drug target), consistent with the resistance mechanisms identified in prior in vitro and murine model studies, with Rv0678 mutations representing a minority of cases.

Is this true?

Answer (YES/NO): NO